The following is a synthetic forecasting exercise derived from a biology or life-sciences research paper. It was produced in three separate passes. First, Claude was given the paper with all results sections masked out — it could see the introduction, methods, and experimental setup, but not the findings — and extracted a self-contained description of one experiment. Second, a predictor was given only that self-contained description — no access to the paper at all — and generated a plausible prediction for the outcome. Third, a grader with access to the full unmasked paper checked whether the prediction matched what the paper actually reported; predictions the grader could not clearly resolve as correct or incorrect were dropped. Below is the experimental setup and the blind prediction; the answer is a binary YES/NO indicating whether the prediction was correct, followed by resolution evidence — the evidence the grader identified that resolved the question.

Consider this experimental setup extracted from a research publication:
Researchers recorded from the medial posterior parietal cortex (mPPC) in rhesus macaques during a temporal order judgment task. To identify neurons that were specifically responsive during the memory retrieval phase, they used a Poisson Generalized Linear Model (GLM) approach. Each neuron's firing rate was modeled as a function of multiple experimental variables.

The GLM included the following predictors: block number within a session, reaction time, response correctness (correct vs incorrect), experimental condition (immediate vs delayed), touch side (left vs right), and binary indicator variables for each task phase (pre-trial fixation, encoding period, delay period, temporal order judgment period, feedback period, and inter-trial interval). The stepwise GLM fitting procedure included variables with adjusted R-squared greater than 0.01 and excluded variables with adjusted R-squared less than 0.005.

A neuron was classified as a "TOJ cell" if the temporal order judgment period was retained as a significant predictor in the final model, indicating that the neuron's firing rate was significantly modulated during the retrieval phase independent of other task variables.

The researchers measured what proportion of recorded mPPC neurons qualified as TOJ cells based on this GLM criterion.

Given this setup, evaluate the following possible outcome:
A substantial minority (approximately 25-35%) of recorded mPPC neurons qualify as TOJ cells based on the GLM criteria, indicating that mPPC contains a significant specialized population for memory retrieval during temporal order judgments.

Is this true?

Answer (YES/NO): NO